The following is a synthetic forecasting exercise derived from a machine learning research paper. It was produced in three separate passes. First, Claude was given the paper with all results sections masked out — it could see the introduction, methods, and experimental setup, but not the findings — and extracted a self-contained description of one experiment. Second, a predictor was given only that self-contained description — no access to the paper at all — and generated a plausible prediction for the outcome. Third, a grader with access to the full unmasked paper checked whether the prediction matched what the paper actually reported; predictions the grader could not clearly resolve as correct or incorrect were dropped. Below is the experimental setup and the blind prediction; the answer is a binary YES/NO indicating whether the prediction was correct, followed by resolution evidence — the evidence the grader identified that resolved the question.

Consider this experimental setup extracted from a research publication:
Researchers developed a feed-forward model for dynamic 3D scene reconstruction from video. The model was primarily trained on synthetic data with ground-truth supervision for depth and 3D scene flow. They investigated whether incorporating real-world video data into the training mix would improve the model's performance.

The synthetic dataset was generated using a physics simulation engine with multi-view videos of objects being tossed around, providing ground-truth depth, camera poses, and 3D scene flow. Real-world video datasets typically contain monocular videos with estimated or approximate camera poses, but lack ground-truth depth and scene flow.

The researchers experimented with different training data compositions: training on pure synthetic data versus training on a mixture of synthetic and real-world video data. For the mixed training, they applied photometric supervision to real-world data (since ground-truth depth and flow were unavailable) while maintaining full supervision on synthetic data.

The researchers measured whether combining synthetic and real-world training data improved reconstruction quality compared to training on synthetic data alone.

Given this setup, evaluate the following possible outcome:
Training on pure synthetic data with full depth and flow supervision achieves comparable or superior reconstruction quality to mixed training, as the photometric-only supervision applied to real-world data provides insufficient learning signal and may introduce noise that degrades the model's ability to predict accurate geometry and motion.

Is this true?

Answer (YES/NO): YES